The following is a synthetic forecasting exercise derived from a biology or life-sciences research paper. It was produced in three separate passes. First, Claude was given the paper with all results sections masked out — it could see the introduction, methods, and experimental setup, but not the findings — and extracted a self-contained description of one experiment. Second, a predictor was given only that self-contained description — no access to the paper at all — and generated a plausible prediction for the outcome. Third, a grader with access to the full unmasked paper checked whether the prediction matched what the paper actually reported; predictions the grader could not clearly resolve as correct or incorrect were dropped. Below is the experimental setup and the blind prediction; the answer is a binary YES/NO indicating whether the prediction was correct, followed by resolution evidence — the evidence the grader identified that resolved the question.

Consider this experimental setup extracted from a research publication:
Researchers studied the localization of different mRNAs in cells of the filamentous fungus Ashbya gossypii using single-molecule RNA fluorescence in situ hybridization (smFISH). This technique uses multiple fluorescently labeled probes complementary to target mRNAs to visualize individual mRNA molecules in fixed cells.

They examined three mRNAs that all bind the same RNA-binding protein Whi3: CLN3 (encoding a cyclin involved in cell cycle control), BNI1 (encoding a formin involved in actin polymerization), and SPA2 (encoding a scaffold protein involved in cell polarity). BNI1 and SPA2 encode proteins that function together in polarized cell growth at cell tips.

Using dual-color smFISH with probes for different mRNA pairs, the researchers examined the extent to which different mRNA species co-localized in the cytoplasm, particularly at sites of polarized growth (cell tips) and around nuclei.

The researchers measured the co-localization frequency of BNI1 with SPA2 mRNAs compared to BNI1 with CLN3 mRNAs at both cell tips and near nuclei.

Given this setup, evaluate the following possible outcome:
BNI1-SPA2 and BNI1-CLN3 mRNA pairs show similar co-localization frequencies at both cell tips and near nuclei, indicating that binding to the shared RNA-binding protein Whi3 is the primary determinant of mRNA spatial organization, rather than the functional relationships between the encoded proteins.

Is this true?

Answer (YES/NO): NO